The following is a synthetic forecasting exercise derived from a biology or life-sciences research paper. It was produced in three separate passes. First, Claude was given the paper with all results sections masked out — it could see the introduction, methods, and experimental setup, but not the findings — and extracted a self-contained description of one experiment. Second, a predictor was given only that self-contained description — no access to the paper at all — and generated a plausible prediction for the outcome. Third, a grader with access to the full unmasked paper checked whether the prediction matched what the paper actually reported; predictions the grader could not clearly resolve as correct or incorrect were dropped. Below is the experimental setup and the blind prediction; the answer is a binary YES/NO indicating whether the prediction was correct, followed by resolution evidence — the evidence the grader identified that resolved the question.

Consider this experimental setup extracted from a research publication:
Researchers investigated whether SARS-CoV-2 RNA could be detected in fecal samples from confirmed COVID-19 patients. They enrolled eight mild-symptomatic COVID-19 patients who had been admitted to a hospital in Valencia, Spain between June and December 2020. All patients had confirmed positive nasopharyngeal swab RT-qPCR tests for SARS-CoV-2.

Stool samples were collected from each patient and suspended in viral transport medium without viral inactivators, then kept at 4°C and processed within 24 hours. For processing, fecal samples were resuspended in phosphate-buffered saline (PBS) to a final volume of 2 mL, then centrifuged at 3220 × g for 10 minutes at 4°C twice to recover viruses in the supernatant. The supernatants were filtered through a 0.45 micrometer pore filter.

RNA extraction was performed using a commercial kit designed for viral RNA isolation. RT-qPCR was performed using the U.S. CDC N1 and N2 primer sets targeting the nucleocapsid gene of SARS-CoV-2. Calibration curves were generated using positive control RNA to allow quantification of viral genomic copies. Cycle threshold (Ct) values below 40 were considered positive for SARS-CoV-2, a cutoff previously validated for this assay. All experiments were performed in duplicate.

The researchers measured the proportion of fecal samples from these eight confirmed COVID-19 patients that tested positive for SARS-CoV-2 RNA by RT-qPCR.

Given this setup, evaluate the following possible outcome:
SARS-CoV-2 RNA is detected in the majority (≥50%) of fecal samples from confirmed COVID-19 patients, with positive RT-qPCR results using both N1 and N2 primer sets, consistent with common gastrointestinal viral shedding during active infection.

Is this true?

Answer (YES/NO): YES